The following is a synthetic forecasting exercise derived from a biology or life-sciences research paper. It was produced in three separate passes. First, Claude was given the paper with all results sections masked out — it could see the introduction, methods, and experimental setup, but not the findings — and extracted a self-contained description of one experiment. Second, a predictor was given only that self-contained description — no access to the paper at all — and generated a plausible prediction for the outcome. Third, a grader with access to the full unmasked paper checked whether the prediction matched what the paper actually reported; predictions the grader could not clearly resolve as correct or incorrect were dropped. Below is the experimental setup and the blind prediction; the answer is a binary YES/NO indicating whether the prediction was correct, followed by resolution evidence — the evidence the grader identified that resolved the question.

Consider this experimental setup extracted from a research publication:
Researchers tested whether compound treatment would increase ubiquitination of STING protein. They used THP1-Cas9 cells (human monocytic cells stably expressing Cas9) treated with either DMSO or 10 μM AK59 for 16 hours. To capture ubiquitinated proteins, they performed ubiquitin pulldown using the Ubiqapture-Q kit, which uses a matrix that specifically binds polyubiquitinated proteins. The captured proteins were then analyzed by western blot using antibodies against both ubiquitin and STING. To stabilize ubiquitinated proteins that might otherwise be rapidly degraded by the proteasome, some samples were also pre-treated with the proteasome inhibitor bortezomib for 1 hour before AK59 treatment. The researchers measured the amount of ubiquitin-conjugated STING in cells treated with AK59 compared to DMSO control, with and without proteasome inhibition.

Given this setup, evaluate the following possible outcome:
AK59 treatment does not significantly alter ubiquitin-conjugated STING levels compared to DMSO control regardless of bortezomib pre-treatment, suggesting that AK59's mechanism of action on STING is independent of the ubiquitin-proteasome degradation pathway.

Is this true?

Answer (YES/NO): NO